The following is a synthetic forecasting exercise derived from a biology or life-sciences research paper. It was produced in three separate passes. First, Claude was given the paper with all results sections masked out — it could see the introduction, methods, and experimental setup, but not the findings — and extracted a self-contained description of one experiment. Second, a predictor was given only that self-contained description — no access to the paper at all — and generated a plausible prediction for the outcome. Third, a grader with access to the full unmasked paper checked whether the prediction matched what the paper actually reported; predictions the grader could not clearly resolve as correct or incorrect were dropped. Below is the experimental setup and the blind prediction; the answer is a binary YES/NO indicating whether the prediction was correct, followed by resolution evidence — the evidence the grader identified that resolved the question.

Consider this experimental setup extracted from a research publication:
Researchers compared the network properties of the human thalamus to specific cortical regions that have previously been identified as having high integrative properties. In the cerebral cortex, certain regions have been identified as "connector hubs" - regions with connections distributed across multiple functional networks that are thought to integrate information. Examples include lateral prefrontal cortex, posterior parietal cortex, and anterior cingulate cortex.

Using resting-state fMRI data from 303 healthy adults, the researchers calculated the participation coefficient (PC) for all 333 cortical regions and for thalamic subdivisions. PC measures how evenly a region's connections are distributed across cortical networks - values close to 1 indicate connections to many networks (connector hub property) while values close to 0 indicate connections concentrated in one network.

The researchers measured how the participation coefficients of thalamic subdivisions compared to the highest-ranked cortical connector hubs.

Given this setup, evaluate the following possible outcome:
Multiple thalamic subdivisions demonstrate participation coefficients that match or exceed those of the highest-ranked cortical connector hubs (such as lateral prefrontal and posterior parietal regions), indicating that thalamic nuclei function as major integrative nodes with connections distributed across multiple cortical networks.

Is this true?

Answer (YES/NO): YES